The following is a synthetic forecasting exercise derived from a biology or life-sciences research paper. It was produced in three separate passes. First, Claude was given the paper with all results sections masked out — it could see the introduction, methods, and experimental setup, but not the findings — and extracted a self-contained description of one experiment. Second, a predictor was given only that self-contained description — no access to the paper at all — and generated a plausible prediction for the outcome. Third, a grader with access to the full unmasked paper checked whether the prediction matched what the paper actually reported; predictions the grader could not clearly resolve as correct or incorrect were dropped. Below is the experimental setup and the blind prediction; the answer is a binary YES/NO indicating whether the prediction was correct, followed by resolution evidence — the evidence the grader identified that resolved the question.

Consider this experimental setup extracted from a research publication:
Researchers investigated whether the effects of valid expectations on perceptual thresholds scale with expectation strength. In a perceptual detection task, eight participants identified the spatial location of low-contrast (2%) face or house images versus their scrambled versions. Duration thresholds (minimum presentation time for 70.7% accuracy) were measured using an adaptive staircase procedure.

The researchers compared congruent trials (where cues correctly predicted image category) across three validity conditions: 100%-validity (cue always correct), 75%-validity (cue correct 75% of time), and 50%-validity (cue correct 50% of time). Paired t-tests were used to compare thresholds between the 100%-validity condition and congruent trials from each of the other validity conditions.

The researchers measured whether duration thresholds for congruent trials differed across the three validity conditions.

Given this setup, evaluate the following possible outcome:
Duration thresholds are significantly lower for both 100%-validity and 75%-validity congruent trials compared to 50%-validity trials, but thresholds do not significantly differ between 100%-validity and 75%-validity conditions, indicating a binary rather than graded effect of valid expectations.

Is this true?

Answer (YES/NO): NO